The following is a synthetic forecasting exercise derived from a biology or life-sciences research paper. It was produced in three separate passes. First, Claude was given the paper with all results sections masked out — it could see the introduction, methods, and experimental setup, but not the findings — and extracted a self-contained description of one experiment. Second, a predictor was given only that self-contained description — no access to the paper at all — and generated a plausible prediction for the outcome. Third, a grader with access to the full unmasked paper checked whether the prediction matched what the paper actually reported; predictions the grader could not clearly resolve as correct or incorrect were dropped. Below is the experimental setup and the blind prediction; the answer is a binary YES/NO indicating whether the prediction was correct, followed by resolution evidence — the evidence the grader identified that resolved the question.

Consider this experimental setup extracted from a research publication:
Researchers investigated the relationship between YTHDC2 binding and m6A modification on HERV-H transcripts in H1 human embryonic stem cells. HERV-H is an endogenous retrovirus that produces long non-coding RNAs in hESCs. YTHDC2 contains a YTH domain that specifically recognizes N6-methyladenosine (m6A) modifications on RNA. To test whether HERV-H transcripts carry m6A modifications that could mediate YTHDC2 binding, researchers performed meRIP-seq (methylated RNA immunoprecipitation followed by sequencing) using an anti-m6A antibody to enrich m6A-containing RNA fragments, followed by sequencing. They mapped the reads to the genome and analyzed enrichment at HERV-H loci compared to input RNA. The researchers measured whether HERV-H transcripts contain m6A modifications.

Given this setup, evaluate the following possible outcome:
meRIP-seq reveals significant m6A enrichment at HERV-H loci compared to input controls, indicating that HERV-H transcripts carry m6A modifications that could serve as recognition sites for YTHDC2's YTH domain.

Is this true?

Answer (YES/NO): YES